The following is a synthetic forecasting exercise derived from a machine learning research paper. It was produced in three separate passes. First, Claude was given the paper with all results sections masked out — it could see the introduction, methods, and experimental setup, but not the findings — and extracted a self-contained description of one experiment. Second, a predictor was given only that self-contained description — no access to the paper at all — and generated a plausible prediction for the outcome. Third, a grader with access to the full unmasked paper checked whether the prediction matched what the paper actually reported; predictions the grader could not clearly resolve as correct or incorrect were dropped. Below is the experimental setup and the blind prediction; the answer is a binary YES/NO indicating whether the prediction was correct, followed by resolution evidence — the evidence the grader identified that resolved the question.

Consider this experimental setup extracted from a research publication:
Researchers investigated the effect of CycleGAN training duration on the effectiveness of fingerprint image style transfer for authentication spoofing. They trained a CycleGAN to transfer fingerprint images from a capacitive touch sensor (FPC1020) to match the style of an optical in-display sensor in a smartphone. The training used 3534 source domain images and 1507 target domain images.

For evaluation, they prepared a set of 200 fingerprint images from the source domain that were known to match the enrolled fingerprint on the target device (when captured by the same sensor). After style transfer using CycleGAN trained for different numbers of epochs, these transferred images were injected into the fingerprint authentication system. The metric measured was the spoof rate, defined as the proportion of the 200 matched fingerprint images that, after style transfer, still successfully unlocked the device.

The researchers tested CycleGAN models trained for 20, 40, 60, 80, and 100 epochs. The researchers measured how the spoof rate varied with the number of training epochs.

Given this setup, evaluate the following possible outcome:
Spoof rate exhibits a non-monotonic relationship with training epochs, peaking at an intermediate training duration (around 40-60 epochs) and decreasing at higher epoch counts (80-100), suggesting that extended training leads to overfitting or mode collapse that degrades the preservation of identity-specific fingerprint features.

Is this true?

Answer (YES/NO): NO